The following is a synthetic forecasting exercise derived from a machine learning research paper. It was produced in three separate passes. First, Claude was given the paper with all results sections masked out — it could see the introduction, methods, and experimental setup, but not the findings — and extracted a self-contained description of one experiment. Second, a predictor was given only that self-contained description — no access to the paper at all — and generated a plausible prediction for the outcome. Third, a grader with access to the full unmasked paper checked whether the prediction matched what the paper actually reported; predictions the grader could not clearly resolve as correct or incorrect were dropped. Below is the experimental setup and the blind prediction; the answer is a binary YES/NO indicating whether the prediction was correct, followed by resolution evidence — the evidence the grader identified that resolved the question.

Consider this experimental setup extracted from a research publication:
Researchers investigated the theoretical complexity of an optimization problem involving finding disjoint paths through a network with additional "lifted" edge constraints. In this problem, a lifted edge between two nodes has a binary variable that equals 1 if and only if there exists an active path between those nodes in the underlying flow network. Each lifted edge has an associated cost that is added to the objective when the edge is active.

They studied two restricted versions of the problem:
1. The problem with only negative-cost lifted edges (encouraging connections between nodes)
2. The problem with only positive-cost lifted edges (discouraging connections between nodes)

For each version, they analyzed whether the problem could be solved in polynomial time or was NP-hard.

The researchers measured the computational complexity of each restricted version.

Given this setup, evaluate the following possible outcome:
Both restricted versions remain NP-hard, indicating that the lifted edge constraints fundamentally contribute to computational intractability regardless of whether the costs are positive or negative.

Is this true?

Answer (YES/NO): YES